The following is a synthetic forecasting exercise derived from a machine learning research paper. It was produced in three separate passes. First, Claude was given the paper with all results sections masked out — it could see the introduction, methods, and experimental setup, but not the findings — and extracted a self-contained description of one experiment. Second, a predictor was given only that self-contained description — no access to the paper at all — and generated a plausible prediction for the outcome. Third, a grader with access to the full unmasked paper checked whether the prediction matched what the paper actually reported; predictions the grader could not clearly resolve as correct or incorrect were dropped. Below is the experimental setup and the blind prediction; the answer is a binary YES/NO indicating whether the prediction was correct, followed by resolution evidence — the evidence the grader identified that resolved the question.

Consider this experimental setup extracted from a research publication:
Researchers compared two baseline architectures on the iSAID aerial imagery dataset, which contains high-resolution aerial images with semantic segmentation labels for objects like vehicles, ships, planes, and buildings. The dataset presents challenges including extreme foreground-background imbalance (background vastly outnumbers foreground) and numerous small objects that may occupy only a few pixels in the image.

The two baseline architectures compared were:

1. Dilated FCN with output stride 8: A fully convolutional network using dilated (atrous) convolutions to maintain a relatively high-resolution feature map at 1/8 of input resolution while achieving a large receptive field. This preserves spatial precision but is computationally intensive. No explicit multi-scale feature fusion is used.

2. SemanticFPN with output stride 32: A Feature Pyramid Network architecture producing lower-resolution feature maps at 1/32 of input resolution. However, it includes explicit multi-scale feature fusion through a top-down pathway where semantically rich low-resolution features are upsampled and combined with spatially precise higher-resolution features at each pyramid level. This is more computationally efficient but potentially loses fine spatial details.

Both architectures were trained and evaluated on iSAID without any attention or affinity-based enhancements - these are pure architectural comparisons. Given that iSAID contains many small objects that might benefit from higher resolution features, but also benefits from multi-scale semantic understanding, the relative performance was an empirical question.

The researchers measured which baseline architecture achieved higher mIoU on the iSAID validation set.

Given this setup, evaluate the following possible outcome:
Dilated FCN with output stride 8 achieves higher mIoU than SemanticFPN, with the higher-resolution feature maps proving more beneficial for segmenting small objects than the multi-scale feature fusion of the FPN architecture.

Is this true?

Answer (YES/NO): NO